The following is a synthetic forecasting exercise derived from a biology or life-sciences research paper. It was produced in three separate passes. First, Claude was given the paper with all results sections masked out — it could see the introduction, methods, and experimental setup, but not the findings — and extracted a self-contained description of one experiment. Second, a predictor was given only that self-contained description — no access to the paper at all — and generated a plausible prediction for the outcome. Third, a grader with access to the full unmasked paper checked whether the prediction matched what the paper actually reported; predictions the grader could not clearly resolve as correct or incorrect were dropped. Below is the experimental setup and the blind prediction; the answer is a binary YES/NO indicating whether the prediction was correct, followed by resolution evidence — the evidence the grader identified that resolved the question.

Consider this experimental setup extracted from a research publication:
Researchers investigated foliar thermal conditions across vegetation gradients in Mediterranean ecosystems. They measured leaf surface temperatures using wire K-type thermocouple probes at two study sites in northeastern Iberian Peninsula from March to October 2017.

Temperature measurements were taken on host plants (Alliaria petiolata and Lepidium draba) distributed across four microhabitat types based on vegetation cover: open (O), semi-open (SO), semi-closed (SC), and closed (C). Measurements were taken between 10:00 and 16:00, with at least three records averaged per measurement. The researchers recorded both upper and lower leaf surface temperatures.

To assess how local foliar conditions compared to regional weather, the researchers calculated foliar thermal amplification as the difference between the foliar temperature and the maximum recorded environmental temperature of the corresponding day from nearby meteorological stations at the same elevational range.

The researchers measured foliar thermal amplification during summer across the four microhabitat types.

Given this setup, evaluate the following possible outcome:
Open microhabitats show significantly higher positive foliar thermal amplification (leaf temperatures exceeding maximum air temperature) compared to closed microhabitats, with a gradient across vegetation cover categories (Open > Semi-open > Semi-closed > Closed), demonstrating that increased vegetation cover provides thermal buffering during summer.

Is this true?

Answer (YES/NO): YES